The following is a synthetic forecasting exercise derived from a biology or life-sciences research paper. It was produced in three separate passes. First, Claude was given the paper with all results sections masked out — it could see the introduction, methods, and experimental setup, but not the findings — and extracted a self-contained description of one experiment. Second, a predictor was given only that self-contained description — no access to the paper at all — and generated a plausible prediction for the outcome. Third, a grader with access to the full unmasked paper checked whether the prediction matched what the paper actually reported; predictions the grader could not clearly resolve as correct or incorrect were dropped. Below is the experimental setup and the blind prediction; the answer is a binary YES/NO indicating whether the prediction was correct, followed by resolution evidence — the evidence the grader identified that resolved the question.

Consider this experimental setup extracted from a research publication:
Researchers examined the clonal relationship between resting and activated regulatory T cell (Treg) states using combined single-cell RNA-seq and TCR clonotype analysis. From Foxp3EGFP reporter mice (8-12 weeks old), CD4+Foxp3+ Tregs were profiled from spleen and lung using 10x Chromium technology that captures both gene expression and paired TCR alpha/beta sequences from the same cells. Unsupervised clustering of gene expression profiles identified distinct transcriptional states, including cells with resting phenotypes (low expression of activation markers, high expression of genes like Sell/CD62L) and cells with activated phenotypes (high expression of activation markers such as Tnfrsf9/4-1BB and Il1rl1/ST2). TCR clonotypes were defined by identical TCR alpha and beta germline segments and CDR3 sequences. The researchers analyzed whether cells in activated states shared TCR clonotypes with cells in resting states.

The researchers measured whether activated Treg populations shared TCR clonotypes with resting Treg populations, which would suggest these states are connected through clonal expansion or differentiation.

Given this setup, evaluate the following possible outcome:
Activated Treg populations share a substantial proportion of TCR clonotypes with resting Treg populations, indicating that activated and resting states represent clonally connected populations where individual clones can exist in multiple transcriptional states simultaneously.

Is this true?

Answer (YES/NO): NO